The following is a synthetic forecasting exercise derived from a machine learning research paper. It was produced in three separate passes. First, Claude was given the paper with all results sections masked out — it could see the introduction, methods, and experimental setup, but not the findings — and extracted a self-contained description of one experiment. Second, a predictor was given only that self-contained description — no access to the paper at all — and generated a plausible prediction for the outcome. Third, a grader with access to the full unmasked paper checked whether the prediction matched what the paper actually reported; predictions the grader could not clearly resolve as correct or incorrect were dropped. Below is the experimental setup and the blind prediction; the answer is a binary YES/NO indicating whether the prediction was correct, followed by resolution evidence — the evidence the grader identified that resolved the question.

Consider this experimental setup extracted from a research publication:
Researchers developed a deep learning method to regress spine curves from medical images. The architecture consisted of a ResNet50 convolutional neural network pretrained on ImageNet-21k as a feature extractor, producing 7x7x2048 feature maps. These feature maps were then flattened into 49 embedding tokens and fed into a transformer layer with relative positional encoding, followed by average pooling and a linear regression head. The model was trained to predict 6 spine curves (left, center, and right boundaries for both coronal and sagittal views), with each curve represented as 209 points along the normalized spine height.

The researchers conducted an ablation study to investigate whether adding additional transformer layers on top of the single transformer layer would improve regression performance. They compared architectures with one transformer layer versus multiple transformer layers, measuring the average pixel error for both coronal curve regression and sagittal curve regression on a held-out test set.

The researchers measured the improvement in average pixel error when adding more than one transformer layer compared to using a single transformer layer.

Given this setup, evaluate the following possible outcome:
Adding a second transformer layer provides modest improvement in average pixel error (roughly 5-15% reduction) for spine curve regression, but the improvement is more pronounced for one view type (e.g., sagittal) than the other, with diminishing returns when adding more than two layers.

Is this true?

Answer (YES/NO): NO